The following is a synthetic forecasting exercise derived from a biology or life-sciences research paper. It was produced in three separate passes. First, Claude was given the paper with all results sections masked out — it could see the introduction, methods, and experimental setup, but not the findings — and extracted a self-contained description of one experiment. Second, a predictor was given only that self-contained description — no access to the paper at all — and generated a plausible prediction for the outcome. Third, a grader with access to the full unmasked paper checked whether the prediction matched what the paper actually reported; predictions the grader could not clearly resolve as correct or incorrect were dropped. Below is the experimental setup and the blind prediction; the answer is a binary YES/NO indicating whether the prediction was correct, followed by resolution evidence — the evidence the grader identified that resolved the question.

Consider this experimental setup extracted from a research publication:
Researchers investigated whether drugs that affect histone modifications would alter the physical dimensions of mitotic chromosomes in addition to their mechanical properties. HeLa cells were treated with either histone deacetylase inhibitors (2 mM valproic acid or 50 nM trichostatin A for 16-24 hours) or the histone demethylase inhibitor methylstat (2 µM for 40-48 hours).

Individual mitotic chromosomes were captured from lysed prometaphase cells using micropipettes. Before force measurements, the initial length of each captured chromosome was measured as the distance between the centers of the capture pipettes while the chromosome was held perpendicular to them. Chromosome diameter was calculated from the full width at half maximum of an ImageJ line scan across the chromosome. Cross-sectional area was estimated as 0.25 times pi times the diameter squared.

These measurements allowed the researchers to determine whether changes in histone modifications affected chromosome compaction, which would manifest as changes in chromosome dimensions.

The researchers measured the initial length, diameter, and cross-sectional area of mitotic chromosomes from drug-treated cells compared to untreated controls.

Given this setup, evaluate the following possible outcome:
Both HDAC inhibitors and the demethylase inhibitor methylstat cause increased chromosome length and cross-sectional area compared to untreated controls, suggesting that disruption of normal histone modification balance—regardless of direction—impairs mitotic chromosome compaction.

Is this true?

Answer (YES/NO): NO